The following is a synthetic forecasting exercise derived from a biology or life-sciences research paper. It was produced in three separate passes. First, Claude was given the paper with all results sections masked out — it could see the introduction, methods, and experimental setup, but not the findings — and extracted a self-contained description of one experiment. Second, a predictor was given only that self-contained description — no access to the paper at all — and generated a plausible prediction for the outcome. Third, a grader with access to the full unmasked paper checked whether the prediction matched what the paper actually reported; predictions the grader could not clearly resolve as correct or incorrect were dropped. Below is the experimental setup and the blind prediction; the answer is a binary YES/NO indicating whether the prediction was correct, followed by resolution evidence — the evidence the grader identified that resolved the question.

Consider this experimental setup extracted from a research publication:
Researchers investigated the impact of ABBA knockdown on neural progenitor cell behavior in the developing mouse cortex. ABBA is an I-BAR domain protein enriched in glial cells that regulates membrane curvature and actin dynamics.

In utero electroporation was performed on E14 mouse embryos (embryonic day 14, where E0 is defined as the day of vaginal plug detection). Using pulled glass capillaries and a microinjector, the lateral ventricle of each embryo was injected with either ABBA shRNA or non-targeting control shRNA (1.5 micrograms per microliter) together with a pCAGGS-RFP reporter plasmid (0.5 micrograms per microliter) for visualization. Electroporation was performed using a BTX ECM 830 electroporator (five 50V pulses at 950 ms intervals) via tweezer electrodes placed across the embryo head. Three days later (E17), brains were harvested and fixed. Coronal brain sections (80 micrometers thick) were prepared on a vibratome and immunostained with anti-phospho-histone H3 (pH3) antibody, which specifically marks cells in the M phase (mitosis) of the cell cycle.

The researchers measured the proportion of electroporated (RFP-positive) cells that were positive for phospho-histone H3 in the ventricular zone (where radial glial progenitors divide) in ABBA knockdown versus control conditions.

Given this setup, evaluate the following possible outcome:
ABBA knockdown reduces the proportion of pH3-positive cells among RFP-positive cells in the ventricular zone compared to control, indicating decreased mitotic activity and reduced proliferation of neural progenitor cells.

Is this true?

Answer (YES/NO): NO